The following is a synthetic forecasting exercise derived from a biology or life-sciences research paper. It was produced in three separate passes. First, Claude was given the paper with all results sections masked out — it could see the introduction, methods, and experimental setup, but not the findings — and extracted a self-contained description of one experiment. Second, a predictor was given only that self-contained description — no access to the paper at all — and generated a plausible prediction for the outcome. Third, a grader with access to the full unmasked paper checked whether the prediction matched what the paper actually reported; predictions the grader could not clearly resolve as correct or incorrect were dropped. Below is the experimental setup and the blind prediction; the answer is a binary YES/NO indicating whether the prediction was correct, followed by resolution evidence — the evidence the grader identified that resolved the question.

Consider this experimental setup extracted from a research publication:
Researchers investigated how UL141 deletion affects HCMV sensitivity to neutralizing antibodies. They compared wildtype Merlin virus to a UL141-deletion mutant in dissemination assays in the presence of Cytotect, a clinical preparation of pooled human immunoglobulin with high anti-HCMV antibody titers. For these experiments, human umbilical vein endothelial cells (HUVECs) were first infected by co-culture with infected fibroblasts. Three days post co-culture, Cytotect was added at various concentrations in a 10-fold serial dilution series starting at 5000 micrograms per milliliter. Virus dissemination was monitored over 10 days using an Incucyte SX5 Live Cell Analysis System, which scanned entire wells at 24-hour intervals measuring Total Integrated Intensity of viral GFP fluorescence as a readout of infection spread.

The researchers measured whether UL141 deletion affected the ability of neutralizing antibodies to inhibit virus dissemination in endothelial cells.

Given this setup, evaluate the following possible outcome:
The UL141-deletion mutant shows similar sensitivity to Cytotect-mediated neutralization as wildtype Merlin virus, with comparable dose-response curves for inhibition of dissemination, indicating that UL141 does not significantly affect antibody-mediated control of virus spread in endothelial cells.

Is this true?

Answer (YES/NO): NO